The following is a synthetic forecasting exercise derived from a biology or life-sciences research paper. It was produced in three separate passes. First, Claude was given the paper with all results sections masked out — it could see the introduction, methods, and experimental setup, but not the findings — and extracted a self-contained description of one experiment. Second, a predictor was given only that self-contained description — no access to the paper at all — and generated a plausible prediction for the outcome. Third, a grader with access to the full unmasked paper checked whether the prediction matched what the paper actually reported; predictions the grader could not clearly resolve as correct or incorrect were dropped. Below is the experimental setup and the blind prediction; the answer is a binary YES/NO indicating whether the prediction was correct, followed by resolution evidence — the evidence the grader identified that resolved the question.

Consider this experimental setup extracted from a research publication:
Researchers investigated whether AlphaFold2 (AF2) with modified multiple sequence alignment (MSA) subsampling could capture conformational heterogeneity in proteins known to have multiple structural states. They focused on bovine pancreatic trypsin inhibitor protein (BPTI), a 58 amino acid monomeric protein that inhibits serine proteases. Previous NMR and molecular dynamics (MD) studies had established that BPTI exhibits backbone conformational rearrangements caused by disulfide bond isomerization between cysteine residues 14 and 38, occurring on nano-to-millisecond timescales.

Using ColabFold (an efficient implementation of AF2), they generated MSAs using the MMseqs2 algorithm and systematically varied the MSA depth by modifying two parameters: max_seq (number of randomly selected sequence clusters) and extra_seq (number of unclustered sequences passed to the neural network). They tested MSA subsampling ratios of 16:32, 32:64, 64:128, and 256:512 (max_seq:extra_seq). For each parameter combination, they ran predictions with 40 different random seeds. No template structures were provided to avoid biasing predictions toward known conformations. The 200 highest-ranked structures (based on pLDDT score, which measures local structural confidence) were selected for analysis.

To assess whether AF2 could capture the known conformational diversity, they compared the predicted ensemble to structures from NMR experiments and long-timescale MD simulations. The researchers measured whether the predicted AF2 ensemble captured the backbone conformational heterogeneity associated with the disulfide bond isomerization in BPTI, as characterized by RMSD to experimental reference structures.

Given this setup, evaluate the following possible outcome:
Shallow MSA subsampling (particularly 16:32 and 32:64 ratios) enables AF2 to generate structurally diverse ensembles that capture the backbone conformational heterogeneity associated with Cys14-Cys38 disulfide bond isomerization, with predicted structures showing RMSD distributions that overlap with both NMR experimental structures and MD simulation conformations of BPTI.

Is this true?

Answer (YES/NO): NO